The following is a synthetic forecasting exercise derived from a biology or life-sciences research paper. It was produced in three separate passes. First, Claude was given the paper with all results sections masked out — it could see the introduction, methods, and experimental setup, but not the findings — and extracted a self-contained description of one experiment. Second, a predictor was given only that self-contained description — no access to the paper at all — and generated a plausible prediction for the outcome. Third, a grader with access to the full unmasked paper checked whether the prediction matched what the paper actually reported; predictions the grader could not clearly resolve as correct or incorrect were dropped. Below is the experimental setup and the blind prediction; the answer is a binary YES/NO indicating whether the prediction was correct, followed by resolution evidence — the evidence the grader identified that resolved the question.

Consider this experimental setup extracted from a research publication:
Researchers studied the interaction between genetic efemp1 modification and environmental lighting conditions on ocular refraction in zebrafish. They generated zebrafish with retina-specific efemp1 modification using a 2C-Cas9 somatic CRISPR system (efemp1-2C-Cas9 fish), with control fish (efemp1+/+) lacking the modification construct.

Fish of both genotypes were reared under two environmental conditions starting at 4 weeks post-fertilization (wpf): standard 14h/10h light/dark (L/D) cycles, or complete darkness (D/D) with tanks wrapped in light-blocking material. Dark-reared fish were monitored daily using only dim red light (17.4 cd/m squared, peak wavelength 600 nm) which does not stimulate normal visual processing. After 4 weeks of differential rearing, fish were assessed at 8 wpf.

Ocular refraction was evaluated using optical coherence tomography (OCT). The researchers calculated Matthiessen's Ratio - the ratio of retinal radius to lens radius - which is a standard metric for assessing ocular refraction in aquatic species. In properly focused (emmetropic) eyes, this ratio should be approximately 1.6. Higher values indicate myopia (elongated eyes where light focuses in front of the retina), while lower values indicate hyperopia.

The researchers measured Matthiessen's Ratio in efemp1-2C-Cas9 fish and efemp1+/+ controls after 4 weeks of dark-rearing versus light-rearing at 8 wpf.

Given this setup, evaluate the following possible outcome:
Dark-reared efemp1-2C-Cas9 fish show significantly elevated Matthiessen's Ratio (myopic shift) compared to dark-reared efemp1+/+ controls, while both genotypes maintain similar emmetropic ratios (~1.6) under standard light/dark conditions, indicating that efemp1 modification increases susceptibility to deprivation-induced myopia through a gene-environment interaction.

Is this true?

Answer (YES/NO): NO